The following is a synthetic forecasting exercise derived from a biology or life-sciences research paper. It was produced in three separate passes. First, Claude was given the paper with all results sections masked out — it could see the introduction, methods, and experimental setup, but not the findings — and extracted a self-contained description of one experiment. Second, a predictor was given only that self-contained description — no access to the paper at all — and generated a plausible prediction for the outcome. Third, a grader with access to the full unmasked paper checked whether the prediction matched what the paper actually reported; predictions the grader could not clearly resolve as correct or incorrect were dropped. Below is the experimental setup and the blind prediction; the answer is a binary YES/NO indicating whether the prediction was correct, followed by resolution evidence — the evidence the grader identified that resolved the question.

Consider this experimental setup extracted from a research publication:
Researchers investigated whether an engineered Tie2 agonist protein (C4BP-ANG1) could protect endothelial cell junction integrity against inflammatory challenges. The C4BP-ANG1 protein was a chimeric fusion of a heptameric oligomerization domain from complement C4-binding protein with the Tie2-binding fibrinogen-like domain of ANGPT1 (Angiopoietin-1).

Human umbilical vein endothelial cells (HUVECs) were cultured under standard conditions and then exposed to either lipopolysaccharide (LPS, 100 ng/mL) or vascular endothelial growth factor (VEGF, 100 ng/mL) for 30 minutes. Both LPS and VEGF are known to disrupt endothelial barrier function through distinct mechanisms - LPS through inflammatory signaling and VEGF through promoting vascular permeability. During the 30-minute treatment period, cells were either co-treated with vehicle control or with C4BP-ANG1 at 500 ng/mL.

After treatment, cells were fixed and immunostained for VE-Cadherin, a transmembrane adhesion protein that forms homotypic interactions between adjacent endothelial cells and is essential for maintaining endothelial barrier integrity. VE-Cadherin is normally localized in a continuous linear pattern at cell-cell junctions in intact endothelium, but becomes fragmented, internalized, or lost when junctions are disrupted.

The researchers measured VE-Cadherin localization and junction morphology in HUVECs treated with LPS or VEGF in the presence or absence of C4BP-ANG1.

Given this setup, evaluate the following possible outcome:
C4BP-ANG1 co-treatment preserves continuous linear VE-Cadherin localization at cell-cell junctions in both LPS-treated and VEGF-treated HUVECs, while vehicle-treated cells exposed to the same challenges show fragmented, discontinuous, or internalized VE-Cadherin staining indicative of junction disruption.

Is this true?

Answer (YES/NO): YES